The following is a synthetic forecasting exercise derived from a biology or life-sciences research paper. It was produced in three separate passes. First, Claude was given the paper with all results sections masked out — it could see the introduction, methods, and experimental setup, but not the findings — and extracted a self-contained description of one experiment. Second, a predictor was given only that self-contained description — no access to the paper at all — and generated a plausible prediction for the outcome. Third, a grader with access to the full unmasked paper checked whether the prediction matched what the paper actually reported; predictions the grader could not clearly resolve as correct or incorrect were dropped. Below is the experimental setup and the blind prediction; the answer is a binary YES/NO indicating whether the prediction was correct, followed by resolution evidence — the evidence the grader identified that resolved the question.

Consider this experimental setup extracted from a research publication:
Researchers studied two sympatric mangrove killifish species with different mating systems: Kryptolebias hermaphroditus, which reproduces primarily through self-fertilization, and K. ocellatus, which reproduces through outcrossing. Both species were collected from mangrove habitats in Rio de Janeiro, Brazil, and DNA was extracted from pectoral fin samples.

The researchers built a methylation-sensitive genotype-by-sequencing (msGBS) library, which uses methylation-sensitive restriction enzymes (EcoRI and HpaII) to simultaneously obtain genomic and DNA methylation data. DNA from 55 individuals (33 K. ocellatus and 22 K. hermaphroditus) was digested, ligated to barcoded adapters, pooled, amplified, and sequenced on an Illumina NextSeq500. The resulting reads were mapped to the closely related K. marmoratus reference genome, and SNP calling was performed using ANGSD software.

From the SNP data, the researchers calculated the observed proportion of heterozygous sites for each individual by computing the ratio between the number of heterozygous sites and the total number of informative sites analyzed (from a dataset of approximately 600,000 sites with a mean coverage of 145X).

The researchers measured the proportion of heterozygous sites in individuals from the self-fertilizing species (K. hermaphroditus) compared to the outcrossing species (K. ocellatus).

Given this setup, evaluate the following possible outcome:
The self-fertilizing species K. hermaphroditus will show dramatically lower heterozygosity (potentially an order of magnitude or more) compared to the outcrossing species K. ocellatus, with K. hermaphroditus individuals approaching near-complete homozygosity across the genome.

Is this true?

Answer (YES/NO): NO